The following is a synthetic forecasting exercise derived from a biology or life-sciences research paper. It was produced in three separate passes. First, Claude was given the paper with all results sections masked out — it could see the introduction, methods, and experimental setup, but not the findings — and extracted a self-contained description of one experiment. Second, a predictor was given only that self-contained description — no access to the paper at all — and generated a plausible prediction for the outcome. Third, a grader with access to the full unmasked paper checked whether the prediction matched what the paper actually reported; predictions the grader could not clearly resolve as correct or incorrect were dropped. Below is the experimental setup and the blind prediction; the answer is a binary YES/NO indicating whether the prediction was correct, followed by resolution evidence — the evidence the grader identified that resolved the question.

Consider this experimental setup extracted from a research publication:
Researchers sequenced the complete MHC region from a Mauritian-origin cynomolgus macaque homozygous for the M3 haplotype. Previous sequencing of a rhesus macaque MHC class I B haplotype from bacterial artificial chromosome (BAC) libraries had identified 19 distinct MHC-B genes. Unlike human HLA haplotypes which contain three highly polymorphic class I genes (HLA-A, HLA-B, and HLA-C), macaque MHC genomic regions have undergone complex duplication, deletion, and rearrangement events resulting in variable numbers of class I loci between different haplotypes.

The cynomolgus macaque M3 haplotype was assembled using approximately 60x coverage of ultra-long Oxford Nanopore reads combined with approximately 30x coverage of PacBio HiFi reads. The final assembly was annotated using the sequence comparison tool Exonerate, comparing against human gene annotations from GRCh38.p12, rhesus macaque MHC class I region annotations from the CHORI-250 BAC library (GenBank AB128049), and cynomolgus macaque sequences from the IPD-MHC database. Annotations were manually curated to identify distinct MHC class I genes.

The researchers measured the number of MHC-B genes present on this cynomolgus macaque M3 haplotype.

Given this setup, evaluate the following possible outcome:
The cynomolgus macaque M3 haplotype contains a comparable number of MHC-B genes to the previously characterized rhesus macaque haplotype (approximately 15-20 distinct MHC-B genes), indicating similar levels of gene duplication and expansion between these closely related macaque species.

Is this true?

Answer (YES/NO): NO